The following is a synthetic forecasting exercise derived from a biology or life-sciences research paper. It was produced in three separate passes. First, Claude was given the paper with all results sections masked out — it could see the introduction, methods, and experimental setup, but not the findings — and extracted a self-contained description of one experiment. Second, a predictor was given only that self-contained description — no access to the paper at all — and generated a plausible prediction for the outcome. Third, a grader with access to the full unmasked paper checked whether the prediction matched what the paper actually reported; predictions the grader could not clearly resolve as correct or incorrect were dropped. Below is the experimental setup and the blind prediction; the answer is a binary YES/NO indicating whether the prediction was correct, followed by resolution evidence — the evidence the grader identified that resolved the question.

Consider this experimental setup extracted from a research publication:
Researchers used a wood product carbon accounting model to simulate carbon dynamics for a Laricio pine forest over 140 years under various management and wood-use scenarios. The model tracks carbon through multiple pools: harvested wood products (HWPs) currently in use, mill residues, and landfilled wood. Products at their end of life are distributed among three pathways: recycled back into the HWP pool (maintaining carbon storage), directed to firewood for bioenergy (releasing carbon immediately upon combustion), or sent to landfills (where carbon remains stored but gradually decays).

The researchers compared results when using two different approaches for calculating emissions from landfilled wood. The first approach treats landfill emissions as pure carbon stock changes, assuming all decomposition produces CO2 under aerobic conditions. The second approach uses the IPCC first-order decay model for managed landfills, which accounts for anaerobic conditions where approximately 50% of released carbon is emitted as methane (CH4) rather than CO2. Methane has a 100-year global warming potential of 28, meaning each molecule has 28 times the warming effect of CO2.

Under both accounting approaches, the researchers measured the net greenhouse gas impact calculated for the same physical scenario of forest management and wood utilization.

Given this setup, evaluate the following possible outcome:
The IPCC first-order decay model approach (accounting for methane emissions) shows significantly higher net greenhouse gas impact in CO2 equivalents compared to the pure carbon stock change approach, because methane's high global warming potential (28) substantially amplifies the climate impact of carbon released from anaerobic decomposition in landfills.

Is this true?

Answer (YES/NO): YES